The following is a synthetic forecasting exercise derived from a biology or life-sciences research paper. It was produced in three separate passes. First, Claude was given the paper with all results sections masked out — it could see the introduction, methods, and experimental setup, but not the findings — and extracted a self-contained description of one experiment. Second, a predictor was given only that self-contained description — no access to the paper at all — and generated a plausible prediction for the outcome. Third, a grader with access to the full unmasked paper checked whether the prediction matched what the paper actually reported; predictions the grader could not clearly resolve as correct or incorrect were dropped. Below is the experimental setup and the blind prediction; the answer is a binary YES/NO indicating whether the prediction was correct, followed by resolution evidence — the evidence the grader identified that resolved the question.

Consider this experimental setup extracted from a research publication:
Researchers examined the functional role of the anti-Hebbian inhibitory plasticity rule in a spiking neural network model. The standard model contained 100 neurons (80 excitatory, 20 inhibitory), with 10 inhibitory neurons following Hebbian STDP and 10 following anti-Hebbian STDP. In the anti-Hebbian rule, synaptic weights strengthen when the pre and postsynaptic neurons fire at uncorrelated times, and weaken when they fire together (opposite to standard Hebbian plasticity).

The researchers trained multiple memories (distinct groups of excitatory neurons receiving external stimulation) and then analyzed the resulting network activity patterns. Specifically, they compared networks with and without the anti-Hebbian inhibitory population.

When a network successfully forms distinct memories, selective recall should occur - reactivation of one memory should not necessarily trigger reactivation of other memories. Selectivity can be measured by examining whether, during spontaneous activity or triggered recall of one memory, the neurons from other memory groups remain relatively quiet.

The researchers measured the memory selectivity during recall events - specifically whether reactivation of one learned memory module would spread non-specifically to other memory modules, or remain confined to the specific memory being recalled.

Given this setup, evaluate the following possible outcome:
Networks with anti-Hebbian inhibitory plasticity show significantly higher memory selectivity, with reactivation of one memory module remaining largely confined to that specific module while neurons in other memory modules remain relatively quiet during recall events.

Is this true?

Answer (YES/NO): YES